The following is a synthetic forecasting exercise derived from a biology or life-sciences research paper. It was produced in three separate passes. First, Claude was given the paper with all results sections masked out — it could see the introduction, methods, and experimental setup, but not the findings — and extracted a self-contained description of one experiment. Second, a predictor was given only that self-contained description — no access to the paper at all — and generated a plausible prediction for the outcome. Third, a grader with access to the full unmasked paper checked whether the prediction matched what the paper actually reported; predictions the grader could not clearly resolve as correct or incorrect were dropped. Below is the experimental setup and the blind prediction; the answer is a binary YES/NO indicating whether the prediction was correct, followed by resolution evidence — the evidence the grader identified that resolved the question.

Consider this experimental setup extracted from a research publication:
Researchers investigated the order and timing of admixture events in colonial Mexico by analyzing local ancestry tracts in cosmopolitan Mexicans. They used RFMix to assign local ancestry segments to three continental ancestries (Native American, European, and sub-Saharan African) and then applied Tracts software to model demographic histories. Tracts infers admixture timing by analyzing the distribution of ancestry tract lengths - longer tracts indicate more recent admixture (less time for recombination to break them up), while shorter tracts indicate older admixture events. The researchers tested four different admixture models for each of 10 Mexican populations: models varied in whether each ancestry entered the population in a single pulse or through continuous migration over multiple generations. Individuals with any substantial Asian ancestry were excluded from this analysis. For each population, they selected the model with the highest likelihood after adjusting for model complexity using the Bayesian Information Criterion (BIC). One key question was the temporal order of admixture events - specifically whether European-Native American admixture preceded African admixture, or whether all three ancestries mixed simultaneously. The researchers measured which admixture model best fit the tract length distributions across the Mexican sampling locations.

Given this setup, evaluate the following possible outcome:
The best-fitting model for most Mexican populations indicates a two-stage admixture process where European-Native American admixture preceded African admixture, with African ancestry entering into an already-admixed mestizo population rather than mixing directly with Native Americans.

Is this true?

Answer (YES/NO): YES